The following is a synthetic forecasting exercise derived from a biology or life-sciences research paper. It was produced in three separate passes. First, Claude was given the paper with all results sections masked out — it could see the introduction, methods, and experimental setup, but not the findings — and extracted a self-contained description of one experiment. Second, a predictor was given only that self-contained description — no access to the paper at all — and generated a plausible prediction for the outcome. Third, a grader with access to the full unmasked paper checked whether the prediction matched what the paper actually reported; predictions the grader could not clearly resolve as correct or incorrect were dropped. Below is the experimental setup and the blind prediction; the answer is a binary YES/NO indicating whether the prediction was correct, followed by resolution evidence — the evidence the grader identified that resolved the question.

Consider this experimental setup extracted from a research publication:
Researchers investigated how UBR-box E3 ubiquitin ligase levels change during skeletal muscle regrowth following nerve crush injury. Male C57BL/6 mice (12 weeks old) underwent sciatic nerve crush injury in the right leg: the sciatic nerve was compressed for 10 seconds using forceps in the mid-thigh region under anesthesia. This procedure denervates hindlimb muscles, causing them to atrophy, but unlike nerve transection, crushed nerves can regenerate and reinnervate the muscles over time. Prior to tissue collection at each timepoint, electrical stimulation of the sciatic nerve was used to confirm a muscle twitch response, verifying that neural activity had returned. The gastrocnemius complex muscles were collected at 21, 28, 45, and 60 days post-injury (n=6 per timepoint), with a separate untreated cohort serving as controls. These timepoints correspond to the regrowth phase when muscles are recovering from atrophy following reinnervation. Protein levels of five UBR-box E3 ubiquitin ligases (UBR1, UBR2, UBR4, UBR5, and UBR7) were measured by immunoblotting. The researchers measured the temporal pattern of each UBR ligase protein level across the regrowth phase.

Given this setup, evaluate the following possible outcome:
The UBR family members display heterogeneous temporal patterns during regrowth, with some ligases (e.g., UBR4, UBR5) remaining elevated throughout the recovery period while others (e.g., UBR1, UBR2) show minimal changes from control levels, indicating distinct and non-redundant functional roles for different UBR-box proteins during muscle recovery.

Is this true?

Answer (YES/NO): NO